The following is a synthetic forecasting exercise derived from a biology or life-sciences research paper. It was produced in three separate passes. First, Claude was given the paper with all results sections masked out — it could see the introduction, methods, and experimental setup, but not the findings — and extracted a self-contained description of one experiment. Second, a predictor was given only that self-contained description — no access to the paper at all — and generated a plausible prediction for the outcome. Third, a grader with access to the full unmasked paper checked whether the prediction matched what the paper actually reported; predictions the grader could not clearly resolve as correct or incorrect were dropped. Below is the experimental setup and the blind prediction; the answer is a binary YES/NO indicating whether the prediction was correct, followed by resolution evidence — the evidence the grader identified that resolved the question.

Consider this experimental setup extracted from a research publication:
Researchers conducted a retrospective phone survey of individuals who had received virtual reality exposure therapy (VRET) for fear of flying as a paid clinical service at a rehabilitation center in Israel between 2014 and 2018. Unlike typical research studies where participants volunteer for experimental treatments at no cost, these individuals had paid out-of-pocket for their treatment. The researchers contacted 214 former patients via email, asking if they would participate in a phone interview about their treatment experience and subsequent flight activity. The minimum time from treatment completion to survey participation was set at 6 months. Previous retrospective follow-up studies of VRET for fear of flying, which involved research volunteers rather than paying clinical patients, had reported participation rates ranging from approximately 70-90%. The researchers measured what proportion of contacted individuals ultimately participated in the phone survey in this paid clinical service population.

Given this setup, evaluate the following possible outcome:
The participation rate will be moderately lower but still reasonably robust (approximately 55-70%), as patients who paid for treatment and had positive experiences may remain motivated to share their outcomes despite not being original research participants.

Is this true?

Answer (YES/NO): NO